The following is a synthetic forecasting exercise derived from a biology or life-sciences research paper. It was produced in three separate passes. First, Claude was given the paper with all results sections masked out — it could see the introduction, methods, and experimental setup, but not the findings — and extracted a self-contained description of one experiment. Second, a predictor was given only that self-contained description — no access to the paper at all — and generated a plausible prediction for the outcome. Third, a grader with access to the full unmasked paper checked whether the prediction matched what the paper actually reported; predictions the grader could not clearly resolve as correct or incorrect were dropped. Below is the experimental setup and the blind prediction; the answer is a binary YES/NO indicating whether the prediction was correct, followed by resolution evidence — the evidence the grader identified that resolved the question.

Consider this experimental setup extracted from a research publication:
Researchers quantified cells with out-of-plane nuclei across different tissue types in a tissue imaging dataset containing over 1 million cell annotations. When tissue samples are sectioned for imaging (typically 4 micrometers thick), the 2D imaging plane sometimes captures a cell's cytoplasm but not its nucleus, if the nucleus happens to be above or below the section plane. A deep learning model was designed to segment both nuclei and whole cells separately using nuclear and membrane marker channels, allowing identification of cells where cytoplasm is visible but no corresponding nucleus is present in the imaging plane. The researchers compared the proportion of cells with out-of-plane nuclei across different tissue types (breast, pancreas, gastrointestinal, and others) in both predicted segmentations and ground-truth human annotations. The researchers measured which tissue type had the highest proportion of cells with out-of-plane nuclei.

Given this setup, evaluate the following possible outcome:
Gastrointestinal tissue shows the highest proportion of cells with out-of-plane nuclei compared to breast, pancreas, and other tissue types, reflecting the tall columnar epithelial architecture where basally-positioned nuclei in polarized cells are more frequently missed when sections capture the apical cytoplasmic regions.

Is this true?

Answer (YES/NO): YES